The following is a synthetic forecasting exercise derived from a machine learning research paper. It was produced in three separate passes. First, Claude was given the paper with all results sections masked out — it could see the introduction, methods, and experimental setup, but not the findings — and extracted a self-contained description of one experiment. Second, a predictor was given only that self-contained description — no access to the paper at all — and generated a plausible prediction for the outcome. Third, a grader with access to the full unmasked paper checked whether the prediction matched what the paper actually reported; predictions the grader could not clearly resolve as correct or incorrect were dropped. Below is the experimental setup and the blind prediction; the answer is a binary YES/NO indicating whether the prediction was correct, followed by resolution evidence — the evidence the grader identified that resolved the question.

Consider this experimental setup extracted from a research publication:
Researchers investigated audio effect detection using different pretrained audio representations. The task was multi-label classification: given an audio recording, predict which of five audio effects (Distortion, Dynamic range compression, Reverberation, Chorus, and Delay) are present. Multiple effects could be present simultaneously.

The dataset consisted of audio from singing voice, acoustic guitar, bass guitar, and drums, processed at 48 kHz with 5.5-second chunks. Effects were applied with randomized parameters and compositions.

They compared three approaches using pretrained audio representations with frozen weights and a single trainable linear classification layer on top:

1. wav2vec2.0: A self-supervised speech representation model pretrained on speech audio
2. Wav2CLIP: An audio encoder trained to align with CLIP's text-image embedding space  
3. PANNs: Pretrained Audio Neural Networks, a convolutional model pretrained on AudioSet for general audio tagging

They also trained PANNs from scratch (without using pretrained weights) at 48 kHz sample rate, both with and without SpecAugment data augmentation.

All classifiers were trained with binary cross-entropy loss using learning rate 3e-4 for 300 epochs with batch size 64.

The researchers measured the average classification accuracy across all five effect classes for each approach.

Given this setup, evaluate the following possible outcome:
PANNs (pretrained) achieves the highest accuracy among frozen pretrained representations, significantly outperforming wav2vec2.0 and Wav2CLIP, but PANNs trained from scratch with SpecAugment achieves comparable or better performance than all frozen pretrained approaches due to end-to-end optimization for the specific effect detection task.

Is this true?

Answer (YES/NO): NO